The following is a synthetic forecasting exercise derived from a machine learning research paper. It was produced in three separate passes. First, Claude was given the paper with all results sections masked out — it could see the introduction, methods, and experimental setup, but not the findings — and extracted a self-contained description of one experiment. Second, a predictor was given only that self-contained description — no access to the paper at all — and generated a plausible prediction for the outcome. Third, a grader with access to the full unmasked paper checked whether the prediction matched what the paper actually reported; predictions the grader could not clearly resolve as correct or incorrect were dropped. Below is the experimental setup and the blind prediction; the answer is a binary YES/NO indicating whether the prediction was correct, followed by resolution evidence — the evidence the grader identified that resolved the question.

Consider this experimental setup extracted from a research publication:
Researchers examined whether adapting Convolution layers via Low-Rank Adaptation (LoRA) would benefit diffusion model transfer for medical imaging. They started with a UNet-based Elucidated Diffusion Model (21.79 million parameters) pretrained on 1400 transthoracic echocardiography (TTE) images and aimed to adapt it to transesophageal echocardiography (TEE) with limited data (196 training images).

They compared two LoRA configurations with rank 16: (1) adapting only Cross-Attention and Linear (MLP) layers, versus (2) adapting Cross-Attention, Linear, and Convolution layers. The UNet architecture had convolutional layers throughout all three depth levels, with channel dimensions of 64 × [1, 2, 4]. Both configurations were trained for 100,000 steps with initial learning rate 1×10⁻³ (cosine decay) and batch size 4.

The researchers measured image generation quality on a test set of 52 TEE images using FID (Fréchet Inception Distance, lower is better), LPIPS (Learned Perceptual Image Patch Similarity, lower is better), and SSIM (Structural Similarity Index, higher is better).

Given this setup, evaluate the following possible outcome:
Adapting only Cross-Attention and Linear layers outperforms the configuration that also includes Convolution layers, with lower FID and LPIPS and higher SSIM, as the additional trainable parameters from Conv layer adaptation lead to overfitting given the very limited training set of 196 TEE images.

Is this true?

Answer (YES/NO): NO